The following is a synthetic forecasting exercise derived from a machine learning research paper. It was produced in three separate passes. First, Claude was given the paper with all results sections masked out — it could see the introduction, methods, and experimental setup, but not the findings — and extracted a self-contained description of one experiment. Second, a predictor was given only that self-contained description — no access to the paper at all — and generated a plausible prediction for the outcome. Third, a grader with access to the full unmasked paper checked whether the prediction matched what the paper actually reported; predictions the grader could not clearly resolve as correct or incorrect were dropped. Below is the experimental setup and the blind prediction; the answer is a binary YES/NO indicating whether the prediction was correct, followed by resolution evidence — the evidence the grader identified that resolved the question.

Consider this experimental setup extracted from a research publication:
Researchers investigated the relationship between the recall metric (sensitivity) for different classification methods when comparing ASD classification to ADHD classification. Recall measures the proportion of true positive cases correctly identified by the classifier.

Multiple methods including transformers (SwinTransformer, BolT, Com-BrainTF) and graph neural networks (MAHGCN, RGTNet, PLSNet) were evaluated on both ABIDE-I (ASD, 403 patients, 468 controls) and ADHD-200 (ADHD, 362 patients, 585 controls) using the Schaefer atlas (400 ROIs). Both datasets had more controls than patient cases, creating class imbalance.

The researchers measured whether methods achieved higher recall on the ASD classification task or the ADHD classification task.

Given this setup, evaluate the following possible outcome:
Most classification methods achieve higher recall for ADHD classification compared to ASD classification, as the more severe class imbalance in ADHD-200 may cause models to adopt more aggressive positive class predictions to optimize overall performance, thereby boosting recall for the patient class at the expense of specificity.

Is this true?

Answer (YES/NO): NO